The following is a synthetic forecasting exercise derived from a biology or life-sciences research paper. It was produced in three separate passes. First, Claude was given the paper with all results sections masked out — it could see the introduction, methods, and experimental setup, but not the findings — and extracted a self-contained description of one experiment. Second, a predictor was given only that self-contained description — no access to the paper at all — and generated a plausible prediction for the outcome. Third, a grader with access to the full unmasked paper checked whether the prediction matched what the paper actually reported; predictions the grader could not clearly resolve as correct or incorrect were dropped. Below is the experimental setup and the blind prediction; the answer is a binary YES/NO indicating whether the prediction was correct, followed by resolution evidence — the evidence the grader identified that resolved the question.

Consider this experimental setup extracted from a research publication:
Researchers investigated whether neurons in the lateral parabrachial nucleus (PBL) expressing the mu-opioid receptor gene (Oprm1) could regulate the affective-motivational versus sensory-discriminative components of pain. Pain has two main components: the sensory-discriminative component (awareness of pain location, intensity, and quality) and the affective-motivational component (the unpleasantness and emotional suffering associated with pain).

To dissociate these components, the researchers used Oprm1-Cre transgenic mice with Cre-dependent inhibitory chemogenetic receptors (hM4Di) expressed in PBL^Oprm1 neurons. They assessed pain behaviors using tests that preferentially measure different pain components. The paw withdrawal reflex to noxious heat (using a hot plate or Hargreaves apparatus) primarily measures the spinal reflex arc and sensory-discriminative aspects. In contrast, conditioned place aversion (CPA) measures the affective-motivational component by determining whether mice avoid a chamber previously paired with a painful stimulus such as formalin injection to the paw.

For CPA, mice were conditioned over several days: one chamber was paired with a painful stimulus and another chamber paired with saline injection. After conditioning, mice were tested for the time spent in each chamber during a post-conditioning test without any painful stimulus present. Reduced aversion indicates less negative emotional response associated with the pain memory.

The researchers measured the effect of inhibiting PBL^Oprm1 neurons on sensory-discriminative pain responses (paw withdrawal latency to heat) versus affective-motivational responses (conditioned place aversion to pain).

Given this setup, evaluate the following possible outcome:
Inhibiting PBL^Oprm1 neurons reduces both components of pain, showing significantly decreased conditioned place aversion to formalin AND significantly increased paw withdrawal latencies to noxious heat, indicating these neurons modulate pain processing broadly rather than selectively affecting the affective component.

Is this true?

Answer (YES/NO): NO